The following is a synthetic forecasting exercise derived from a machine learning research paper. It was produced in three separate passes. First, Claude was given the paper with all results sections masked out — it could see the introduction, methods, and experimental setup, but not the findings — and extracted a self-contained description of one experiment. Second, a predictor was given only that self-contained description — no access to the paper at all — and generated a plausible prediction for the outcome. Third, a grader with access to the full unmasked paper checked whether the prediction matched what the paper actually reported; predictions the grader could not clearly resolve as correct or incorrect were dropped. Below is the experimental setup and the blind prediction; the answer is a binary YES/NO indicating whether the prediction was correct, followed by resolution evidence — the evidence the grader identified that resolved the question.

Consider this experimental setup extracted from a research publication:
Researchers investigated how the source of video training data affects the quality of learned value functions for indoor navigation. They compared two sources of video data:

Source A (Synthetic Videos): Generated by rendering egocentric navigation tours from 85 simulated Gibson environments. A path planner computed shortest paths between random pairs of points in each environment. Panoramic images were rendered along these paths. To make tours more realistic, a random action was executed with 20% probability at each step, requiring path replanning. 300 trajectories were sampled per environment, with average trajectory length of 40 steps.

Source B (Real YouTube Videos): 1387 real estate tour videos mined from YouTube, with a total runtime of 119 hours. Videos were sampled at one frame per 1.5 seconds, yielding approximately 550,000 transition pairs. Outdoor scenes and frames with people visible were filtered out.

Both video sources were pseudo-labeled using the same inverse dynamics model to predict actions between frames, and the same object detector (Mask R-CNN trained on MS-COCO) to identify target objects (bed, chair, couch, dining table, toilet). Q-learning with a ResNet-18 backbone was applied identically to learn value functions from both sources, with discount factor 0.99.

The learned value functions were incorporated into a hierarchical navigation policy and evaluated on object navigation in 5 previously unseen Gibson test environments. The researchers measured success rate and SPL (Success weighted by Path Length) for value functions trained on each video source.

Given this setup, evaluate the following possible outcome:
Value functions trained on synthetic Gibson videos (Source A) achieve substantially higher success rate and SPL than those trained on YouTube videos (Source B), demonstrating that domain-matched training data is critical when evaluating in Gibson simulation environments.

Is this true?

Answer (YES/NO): NO